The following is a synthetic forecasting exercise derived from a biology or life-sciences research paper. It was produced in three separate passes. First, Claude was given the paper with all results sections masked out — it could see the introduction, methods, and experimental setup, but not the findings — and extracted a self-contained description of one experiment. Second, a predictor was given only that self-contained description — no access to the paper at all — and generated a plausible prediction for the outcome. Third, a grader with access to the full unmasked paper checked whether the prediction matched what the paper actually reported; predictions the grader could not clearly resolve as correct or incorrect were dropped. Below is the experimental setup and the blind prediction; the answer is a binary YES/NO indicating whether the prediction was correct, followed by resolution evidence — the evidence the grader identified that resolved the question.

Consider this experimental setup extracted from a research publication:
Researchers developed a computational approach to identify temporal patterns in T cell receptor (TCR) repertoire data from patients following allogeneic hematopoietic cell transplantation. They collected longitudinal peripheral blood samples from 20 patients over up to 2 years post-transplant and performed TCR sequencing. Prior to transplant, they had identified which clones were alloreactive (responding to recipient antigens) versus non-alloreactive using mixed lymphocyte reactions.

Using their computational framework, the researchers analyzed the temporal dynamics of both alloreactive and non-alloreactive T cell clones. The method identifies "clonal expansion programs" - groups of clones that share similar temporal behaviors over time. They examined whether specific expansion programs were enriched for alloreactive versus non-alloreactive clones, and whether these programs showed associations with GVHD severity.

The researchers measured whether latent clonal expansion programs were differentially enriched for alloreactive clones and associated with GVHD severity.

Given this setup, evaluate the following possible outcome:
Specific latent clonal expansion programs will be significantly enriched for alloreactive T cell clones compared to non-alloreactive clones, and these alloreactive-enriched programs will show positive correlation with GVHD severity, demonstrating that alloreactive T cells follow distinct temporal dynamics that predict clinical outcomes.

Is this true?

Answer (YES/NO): NO